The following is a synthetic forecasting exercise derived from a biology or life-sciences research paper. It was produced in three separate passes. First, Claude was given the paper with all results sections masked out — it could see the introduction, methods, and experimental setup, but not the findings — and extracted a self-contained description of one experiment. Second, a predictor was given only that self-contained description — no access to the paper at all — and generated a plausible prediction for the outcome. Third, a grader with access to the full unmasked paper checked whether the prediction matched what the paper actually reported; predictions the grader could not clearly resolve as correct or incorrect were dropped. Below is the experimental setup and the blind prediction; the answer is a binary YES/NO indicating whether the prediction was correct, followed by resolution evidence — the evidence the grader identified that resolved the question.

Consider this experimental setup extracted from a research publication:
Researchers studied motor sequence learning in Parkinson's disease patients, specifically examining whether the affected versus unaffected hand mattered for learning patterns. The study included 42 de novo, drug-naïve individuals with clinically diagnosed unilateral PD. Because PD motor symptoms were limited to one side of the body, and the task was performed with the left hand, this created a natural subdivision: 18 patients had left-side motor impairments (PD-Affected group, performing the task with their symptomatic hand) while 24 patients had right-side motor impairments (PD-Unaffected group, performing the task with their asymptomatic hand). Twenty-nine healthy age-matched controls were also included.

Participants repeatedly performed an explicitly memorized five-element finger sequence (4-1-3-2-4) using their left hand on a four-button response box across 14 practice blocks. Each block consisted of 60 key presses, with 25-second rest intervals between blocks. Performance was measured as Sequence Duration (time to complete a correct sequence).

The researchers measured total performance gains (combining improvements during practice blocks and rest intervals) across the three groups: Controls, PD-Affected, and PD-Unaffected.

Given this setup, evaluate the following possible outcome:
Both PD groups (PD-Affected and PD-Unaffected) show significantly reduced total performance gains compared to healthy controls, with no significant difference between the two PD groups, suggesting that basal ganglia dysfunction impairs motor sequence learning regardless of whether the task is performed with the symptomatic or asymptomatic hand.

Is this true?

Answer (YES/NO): NO